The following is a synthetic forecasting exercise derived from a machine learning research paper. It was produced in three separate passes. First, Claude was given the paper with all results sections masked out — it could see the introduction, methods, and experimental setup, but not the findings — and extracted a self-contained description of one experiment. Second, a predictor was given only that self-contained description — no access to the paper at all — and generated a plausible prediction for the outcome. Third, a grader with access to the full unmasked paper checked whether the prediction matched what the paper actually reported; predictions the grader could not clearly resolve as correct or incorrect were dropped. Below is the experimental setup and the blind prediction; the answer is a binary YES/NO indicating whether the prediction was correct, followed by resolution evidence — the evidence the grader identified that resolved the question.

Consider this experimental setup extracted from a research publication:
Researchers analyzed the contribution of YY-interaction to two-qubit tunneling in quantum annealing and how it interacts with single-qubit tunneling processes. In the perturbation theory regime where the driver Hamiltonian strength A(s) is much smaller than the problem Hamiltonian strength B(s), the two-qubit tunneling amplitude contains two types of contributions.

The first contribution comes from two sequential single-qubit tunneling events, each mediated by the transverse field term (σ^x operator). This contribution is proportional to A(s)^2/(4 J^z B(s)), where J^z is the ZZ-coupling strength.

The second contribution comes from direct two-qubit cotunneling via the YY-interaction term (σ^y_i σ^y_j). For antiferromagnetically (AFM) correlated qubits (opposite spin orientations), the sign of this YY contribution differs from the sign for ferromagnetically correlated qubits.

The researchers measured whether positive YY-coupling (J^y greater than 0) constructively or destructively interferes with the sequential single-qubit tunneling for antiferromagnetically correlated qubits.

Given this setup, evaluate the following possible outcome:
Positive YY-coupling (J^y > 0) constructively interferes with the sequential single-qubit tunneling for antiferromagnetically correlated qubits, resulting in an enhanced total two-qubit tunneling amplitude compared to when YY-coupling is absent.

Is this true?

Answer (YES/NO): NO